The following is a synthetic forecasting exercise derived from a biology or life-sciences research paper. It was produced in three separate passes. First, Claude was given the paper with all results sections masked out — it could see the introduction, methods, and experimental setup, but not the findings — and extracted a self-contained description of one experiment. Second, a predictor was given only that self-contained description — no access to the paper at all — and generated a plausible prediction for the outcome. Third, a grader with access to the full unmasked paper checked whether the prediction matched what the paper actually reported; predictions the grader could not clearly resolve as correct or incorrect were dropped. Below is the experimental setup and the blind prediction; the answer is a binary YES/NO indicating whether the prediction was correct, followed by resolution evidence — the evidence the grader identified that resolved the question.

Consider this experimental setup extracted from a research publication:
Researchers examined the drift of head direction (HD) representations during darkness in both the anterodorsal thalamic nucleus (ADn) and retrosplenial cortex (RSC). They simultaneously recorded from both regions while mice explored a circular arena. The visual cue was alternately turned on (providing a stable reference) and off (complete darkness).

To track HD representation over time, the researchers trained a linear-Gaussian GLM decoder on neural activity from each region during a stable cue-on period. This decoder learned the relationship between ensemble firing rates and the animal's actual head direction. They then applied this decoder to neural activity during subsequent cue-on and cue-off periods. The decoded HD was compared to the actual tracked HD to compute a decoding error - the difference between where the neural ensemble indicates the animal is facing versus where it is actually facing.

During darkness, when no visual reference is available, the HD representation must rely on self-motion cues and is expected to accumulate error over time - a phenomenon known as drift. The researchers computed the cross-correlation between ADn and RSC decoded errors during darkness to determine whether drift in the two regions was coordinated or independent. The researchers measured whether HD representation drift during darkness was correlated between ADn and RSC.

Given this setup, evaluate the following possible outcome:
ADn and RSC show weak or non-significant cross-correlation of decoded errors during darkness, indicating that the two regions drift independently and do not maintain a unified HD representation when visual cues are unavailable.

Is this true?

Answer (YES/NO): NO